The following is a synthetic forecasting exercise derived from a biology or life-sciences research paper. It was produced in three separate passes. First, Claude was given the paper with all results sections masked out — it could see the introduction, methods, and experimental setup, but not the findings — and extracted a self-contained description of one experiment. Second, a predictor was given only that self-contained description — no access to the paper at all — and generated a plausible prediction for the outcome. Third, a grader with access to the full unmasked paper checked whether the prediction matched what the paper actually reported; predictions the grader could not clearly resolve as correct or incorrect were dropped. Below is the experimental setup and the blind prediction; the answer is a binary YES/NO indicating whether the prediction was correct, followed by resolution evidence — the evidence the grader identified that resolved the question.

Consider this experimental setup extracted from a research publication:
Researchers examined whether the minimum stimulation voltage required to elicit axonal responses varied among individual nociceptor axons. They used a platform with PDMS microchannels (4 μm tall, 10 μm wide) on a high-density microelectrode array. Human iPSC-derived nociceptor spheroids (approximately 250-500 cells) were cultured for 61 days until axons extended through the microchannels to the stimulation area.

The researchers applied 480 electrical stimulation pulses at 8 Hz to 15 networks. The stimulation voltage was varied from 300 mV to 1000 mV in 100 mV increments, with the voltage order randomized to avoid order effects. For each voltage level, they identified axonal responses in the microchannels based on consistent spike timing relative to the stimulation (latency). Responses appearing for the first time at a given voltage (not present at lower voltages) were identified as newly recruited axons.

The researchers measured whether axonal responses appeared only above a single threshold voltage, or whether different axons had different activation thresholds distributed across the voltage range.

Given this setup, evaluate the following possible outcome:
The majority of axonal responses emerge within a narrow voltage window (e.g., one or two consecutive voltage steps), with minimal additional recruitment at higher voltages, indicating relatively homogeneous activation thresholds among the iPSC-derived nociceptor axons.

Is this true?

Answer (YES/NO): NO